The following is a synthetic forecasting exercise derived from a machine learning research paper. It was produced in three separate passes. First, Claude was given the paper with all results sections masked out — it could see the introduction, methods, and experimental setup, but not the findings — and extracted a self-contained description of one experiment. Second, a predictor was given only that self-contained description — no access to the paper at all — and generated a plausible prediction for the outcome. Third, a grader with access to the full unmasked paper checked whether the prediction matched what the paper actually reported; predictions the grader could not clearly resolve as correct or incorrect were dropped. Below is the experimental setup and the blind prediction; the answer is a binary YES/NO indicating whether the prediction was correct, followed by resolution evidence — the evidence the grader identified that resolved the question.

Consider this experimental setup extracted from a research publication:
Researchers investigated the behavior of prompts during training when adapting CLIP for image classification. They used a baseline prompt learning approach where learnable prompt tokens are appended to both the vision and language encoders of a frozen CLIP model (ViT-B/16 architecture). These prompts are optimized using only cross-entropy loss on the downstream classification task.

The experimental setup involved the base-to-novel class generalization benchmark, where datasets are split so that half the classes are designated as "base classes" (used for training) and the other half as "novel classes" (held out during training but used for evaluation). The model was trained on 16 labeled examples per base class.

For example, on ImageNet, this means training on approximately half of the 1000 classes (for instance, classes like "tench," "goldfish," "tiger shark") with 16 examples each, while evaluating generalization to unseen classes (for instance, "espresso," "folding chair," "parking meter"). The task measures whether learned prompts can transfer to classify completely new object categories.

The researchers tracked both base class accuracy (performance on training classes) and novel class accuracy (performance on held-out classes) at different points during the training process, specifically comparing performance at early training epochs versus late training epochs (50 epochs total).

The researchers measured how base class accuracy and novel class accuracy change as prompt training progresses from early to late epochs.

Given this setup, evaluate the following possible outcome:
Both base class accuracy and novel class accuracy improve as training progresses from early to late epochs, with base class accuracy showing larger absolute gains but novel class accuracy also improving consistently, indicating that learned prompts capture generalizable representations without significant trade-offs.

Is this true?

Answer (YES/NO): NO